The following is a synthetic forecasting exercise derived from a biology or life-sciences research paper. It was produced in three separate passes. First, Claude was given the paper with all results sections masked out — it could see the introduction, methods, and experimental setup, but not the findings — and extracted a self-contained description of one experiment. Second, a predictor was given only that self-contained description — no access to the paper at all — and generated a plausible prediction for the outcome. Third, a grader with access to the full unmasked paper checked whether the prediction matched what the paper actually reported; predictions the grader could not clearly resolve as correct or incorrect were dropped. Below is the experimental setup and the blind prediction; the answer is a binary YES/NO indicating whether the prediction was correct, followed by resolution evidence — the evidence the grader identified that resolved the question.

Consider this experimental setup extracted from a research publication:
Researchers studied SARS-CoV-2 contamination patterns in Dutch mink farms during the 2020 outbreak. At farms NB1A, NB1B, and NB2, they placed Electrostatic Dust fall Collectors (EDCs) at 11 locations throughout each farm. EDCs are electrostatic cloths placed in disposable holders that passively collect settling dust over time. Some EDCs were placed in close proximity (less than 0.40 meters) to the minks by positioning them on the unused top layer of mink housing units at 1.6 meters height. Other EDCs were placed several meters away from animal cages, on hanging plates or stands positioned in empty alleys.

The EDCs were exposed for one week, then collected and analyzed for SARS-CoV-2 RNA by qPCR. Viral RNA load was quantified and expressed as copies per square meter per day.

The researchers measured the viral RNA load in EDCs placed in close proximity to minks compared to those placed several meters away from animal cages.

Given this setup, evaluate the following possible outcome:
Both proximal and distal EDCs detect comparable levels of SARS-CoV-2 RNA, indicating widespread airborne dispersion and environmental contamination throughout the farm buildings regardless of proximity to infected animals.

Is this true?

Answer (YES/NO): NO